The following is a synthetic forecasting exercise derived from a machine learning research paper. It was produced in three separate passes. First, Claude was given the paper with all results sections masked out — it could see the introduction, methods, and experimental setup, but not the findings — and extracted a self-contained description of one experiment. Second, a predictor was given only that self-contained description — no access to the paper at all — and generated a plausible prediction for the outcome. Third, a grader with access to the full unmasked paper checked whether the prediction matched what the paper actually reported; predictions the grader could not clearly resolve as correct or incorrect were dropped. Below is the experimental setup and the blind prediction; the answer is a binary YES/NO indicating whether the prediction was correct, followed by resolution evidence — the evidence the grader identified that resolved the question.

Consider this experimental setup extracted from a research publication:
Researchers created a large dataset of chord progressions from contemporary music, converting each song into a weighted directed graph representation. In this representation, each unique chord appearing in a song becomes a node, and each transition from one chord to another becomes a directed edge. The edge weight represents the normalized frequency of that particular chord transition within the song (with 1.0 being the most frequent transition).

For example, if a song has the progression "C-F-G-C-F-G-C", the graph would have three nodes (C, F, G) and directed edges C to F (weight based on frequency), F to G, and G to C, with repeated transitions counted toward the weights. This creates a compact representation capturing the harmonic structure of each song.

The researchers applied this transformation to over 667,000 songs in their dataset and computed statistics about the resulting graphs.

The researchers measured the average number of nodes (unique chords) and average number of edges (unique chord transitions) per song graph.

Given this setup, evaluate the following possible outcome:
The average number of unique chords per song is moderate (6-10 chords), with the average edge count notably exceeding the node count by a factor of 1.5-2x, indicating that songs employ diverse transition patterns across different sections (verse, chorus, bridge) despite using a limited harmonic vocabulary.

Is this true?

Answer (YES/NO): YES